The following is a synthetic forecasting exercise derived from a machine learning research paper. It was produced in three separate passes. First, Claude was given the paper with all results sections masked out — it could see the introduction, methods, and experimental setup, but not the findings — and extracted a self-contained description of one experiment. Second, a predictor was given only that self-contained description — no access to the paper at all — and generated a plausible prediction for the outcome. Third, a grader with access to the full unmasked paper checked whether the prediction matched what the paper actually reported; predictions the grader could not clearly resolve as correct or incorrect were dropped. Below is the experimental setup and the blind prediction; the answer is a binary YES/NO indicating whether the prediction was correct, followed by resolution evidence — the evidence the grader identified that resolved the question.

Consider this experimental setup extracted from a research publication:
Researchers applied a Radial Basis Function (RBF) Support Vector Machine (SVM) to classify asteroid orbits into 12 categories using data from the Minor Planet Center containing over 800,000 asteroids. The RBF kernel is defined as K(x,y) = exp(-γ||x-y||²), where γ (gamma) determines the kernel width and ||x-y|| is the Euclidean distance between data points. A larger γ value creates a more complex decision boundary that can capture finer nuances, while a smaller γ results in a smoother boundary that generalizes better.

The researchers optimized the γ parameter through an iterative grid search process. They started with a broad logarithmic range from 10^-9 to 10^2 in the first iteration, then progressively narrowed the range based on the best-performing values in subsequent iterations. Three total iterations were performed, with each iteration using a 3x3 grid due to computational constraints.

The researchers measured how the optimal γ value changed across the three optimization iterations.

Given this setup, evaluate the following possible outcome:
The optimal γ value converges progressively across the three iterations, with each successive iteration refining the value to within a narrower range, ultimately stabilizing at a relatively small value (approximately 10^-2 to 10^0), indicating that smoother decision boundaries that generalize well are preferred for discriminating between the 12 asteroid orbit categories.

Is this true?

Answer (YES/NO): NO